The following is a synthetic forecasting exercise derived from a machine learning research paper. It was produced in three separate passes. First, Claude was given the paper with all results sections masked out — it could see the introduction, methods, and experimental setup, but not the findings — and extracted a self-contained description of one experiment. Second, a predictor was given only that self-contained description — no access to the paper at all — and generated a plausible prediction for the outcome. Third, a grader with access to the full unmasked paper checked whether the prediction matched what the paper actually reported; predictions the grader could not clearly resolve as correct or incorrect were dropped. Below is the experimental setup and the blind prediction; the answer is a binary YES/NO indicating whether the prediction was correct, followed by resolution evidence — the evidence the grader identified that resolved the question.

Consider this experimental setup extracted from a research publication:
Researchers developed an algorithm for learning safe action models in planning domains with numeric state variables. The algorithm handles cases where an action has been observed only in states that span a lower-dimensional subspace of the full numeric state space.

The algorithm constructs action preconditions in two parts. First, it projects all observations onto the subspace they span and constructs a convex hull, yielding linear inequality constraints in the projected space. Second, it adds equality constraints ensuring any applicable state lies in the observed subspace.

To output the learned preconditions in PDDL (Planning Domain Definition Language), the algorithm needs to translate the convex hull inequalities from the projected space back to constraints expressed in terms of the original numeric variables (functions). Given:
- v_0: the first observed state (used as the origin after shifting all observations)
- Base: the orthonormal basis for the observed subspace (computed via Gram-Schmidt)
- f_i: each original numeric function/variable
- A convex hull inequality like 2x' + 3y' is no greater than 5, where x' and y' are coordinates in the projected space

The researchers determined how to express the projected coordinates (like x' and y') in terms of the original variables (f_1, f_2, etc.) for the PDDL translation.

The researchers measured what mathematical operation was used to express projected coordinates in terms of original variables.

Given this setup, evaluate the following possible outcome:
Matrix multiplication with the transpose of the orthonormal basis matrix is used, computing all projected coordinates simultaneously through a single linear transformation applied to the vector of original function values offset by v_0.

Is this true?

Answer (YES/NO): YES